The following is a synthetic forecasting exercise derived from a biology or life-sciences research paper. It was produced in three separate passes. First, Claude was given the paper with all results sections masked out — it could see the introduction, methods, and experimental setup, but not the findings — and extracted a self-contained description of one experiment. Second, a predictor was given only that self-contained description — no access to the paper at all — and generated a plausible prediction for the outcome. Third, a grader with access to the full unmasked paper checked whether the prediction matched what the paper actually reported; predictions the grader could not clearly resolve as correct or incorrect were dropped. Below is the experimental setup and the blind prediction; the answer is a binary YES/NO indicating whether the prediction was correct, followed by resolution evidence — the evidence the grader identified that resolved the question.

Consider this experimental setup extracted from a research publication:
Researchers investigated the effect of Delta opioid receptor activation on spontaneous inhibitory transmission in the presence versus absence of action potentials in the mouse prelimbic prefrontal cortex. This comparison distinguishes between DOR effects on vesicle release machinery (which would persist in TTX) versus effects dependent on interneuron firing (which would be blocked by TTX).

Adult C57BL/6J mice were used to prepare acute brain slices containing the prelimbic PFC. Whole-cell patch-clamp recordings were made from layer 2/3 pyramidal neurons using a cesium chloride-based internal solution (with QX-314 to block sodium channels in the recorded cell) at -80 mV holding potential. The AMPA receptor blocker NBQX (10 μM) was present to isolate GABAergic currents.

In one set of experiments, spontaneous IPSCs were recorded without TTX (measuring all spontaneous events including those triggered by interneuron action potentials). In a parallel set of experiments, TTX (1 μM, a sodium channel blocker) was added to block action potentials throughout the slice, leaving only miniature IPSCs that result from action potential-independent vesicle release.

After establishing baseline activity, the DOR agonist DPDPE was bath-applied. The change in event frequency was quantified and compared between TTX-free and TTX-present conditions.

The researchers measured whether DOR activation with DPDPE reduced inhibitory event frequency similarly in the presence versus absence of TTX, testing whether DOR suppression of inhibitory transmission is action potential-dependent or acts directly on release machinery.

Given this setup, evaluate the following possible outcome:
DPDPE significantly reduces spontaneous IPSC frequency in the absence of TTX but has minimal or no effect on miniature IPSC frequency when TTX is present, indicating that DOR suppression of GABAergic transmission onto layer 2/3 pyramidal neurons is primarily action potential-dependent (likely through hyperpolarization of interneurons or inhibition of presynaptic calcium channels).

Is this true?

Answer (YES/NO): NO